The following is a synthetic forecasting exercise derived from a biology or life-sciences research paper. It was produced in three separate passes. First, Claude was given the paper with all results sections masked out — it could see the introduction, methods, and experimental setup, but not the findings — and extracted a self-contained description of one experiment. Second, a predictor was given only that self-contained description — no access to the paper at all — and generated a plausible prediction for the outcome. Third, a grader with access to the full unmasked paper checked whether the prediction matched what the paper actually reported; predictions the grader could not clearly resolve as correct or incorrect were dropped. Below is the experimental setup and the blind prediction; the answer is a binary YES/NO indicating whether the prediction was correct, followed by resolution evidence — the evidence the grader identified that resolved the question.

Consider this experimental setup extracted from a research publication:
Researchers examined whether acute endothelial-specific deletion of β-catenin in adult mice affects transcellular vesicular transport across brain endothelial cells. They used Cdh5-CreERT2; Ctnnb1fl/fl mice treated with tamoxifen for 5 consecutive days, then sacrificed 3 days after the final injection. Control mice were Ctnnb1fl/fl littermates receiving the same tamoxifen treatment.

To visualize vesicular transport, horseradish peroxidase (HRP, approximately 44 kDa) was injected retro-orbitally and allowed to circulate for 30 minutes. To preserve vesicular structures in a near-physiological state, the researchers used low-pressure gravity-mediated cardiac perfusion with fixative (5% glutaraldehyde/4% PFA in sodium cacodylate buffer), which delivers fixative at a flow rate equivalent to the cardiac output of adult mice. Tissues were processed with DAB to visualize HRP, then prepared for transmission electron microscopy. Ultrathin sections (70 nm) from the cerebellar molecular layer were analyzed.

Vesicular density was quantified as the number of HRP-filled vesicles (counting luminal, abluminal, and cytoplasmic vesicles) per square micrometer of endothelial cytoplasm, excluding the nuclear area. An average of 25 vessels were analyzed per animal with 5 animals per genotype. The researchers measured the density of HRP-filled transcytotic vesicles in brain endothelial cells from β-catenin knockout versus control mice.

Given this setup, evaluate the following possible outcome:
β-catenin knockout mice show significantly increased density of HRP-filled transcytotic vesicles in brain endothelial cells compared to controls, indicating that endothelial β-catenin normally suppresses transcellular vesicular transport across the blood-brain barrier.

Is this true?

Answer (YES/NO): YES